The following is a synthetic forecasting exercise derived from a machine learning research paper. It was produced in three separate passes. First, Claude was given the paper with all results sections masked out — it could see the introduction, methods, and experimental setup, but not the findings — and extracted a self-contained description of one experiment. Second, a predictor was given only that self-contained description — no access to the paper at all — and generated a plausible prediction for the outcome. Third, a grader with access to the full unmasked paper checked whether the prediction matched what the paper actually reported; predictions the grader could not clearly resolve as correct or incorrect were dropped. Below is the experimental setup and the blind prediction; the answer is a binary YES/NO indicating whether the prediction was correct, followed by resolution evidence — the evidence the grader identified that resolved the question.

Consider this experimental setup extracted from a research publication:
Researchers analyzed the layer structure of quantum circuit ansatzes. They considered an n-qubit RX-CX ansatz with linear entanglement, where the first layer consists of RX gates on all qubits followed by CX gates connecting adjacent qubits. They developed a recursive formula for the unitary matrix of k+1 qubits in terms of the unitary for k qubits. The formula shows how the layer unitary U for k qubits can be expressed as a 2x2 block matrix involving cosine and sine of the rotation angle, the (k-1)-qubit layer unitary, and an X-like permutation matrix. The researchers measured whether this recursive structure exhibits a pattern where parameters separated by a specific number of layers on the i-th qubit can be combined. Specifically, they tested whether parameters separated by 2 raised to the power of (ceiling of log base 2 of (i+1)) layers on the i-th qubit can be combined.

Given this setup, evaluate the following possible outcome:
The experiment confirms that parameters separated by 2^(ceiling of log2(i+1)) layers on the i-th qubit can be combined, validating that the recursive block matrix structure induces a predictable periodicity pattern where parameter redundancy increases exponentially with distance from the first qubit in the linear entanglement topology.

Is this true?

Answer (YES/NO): YES